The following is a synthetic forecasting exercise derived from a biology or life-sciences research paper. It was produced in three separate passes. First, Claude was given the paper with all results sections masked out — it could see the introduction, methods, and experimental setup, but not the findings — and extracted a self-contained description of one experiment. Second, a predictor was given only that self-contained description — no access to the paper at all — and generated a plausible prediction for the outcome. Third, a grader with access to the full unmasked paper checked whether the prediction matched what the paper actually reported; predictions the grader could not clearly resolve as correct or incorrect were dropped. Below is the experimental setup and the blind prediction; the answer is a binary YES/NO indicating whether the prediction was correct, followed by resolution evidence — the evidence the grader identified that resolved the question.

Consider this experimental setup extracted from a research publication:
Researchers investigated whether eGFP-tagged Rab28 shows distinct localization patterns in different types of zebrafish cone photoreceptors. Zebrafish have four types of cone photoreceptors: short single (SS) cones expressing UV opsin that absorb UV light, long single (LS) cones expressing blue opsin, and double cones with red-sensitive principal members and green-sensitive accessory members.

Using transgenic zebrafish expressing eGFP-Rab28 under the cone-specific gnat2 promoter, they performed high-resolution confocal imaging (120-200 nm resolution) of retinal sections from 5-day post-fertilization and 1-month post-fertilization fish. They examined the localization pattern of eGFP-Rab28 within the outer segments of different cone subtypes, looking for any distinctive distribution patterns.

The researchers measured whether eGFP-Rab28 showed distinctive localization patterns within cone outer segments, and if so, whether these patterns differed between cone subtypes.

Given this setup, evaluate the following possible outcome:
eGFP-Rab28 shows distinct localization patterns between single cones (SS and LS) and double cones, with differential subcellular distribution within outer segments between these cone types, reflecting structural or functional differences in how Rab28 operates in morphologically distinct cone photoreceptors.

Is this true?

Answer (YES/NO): NO